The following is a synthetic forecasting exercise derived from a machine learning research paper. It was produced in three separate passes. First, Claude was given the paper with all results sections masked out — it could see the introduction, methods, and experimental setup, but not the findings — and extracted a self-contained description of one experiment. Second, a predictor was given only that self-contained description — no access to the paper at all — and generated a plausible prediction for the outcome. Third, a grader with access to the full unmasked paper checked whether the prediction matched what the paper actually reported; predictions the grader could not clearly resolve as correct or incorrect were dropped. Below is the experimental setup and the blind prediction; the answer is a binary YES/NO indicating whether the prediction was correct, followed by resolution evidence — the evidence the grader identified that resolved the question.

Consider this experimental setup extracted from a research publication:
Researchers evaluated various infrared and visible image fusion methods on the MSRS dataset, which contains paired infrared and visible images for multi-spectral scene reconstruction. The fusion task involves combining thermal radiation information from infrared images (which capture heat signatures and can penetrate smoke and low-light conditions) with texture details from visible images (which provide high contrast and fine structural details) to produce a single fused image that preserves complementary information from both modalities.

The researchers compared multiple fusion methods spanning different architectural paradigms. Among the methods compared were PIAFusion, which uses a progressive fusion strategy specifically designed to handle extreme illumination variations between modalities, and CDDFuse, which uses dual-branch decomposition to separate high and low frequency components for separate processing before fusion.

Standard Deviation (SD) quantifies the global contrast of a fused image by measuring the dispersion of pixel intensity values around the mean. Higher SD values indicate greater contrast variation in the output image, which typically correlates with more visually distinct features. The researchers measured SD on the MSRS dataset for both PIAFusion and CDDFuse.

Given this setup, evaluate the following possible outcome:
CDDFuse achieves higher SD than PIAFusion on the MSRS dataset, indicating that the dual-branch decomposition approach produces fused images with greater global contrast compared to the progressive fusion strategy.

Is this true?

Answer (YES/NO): NO